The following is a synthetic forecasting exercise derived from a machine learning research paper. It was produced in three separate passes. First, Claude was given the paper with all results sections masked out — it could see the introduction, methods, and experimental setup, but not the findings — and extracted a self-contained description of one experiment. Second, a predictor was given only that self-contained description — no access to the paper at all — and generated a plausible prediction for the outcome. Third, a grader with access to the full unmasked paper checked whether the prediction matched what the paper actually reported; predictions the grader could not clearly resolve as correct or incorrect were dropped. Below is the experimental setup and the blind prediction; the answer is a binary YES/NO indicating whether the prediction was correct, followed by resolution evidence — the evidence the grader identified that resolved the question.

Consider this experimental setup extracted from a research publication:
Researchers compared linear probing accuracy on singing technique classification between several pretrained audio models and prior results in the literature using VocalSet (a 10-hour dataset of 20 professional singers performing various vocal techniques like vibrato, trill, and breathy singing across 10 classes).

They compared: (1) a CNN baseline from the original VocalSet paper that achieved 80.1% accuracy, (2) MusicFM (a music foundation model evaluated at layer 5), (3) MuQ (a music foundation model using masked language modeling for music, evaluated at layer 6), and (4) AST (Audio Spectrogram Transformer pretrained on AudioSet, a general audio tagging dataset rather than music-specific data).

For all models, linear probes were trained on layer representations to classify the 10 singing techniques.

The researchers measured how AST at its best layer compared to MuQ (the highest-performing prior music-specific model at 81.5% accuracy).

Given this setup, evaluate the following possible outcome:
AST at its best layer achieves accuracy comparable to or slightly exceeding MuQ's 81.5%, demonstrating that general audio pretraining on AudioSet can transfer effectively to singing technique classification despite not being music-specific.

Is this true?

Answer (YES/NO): YES